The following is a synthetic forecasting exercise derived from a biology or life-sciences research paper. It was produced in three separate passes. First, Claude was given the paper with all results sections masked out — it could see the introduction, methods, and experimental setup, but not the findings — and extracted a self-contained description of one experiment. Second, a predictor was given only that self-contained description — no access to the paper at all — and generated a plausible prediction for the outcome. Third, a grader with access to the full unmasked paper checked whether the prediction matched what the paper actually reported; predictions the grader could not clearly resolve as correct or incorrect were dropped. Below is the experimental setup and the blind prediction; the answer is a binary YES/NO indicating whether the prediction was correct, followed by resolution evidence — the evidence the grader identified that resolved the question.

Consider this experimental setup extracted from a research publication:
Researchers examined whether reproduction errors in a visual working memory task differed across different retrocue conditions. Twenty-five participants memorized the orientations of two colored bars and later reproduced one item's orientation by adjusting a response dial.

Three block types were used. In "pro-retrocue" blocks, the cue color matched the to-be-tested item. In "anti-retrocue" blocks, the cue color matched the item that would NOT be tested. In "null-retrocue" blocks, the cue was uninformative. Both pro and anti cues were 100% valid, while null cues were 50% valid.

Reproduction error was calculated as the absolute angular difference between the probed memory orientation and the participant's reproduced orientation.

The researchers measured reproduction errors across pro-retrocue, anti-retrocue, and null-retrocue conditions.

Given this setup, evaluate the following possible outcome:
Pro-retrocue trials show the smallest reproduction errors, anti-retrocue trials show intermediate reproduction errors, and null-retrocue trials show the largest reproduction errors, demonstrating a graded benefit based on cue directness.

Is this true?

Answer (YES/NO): YES